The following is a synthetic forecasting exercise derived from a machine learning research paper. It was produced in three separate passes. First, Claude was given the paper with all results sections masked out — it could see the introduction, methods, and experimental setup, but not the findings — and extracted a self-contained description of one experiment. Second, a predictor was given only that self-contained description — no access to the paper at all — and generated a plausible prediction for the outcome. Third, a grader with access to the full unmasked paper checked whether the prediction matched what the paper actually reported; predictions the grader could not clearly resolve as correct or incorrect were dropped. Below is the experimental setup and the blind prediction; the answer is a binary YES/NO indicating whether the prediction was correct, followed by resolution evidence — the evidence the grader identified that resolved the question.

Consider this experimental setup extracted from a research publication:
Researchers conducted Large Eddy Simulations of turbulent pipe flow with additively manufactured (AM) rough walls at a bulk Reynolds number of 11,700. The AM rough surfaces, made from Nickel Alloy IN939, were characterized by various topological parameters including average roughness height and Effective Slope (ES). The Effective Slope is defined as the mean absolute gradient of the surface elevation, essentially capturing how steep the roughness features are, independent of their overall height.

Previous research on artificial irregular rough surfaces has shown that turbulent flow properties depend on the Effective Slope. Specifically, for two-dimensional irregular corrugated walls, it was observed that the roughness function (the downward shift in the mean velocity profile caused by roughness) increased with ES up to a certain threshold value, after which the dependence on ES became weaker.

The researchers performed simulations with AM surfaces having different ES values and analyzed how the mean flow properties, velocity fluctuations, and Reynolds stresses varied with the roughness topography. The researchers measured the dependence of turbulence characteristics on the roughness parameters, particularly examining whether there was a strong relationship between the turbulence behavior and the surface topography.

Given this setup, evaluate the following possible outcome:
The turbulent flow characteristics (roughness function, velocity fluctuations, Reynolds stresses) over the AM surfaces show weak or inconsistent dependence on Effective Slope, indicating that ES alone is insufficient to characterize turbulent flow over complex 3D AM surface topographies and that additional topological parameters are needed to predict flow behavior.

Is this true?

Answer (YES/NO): YES